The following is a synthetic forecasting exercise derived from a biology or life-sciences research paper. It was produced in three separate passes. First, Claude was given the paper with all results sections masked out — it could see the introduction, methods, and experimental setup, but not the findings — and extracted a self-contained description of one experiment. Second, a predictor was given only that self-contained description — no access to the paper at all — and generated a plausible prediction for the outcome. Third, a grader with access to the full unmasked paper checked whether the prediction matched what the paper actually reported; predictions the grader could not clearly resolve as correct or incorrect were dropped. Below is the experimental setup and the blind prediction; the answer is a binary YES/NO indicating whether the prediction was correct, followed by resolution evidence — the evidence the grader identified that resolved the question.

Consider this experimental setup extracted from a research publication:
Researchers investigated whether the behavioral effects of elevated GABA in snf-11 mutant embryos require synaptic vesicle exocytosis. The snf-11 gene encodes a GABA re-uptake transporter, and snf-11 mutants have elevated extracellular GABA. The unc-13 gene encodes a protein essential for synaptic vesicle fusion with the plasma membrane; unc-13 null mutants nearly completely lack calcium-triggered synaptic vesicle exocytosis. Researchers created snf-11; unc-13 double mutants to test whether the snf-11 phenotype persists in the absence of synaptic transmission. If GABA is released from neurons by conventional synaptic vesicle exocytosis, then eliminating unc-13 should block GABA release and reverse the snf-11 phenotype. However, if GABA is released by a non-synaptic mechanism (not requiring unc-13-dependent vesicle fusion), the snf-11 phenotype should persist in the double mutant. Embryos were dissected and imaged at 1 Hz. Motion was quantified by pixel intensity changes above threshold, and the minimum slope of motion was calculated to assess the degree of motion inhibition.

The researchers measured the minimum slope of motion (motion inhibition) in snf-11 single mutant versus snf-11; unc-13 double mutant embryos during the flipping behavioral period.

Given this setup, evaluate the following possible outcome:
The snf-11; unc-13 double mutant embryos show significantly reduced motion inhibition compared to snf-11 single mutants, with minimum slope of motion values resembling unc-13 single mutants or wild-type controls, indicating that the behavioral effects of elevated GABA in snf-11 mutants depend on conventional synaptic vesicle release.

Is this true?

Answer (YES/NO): NO